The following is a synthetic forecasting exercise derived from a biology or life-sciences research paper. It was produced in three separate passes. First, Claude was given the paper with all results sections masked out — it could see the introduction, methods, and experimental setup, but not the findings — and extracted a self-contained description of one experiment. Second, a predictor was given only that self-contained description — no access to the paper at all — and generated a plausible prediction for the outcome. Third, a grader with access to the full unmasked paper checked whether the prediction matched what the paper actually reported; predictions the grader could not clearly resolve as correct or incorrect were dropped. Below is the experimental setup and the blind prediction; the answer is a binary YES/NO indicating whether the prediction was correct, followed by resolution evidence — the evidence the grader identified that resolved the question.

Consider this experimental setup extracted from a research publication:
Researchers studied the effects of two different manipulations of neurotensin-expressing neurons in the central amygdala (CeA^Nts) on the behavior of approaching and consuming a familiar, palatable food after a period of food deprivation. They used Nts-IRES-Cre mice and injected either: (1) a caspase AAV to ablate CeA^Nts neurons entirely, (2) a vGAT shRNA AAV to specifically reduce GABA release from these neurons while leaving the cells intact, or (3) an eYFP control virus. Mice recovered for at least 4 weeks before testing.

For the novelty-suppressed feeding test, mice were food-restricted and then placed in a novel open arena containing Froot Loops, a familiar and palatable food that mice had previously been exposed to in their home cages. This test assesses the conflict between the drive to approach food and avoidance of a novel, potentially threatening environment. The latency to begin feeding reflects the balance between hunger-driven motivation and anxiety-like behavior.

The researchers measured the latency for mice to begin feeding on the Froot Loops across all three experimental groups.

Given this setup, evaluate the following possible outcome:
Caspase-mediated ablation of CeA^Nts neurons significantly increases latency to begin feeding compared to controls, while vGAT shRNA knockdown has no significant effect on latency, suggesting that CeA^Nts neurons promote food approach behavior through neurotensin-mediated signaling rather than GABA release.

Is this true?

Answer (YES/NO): NO